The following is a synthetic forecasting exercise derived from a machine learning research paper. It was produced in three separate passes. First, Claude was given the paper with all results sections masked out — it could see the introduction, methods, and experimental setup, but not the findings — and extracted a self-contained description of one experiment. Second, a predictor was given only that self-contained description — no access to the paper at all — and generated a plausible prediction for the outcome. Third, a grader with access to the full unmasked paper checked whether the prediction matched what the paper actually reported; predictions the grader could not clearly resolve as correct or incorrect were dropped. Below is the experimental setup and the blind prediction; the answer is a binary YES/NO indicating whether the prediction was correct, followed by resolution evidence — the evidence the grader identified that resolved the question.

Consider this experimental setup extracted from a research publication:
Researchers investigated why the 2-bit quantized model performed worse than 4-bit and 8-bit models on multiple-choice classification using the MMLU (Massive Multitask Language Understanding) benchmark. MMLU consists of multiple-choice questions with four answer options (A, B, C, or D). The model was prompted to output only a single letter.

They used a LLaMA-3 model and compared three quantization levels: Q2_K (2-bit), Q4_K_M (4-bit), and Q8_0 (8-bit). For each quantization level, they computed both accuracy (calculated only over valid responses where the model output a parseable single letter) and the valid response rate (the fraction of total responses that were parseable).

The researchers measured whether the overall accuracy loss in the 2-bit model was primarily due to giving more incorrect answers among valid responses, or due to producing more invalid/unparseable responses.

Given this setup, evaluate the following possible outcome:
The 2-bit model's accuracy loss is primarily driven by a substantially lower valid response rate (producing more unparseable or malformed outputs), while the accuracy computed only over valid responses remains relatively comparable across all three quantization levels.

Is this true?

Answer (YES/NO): YES